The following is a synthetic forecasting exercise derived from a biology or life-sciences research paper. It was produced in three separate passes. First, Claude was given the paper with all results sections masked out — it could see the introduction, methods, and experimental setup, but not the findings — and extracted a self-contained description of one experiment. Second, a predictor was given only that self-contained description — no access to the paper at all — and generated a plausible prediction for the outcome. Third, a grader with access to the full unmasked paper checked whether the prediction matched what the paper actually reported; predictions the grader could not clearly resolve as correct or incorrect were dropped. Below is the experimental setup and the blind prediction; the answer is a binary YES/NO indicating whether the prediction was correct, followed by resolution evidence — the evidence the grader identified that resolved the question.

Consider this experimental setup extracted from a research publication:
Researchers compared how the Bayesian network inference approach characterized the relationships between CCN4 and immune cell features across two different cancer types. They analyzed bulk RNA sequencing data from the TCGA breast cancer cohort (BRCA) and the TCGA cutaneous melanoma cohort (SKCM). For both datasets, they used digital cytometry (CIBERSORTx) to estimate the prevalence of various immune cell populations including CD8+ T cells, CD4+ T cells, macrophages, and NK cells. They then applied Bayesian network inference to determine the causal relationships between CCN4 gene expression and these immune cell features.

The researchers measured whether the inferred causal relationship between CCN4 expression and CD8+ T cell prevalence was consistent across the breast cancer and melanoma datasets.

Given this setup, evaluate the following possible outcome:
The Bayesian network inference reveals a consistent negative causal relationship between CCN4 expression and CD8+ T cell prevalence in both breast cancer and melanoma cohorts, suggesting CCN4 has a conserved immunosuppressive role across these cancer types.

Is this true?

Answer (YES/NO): YES